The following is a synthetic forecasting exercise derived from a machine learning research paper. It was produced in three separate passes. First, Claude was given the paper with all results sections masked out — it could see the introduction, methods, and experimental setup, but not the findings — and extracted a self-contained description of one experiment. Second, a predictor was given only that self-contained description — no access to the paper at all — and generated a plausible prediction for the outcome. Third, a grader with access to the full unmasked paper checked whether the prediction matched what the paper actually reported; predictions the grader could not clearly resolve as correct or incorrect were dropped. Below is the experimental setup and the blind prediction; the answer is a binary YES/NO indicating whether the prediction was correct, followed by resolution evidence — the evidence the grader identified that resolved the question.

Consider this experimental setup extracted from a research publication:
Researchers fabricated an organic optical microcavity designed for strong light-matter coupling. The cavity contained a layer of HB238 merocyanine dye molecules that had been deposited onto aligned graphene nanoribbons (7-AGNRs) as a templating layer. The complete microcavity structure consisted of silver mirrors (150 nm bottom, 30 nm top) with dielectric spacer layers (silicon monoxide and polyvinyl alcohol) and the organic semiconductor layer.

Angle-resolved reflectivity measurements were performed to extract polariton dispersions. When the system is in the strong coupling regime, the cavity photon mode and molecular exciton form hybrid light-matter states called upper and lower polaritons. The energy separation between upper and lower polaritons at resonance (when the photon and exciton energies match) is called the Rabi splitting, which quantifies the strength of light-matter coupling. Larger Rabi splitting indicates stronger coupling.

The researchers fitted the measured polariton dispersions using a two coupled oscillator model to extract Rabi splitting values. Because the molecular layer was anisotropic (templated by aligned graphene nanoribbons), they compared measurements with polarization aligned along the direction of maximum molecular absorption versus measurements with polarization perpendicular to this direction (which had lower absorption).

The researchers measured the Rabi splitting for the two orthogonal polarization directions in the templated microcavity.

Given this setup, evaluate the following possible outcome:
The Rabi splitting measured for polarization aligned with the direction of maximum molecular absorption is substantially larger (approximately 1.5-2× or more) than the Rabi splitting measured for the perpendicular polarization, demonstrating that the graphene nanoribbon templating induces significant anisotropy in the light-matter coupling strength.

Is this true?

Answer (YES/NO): YES